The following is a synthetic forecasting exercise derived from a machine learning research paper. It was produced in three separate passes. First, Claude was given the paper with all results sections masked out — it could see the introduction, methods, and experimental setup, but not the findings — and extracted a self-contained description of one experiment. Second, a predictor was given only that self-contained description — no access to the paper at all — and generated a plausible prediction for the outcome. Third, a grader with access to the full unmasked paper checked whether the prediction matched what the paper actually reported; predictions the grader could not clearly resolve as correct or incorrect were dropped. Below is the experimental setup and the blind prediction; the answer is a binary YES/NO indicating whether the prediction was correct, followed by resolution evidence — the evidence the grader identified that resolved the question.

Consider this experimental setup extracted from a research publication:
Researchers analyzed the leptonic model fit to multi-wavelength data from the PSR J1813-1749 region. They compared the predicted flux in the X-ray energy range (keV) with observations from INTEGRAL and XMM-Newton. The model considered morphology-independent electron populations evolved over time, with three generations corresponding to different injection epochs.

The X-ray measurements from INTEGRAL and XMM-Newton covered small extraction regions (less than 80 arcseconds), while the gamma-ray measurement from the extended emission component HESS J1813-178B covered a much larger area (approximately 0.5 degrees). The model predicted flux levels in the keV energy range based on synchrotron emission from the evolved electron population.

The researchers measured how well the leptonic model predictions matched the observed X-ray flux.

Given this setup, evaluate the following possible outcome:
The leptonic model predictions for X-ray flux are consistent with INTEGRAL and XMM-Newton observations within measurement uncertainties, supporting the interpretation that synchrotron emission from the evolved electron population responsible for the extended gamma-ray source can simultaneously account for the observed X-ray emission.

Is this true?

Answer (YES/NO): NO